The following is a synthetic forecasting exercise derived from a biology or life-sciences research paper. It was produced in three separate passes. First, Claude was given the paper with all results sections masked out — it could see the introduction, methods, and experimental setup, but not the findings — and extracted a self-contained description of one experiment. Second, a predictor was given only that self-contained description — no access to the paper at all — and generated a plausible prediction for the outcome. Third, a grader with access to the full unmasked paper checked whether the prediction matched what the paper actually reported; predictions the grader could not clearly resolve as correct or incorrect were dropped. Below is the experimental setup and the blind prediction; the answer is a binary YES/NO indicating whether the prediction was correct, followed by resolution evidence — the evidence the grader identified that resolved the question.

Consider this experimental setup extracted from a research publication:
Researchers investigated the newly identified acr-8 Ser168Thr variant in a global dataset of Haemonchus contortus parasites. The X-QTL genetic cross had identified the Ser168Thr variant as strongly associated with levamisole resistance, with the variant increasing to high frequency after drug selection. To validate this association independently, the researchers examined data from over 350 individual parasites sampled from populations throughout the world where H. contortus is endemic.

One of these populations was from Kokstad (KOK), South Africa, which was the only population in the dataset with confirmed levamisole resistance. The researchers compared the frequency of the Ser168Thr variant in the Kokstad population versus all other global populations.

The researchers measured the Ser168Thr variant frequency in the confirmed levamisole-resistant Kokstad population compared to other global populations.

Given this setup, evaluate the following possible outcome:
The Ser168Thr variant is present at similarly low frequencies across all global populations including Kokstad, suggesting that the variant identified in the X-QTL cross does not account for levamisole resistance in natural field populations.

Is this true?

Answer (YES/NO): NO